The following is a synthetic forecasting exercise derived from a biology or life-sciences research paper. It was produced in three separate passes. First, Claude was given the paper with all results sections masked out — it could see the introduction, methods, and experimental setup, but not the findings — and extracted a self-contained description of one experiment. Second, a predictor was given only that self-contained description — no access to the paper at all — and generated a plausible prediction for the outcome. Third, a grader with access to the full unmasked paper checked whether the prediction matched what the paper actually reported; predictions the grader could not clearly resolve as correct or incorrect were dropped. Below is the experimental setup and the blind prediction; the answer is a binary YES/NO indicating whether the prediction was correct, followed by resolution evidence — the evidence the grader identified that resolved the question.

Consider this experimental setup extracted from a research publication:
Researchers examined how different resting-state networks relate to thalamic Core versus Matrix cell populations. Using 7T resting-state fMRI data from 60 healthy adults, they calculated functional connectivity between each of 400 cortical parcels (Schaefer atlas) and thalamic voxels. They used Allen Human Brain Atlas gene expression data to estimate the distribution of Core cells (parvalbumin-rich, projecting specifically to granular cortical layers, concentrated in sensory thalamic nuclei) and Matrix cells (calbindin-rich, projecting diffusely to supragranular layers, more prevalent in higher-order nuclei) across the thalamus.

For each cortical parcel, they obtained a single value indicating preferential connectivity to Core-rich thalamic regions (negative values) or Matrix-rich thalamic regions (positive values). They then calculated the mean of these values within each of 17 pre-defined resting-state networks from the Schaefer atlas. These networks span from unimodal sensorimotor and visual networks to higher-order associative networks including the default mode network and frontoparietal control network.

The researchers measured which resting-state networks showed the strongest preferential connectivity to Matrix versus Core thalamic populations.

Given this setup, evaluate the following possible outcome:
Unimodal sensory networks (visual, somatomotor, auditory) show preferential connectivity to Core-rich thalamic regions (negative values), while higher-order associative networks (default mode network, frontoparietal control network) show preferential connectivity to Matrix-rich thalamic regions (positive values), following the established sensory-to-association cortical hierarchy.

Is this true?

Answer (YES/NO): YES